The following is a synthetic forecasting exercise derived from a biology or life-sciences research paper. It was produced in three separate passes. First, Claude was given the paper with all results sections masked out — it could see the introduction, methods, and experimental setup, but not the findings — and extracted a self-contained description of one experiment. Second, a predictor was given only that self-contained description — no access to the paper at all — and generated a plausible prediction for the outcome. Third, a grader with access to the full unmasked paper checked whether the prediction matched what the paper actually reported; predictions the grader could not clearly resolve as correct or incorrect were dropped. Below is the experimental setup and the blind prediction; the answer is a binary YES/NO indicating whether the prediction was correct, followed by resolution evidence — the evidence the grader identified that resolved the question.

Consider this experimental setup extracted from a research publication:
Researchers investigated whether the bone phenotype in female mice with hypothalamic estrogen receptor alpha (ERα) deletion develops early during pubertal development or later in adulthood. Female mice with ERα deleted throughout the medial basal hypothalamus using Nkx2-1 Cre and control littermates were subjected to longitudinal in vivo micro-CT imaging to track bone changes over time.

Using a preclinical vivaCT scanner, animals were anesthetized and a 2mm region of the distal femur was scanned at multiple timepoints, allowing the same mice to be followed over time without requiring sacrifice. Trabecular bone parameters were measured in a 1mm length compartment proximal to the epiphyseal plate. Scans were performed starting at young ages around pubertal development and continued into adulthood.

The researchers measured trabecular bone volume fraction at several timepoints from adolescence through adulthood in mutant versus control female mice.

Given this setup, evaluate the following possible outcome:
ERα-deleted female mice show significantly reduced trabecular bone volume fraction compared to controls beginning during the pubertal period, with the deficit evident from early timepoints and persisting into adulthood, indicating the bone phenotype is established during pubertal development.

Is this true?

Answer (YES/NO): NO